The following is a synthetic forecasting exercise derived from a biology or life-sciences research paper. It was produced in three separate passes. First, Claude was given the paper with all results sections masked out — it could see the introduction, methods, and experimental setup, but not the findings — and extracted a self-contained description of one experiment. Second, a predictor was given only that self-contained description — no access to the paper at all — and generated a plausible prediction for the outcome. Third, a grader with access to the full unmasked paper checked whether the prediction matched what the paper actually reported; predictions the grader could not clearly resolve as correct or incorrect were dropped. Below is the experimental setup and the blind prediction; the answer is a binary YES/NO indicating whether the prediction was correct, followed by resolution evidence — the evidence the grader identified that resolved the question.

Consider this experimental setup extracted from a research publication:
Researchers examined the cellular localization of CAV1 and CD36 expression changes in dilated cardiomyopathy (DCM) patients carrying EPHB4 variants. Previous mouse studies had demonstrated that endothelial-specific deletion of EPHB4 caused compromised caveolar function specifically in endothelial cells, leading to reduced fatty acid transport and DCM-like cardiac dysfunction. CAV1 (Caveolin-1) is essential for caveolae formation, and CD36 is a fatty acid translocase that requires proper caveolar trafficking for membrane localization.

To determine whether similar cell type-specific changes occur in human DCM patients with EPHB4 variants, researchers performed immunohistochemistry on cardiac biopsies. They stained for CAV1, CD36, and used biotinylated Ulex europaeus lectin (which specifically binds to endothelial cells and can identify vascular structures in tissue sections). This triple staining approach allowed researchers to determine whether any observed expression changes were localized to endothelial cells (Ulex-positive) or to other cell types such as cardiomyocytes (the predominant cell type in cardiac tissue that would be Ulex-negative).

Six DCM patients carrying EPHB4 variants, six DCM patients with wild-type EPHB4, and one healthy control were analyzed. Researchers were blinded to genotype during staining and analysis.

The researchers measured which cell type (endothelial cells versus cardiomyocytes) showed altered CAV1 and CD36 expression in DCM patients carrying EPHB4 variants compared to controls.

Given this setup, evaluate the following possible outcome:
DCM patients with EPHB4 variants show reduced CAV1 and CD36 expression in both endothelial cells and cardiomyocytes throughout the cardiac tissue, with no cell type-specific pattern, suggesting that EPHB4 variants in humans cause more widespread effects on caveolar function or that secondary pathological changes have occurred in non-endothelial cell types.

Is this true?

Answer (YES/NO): NO